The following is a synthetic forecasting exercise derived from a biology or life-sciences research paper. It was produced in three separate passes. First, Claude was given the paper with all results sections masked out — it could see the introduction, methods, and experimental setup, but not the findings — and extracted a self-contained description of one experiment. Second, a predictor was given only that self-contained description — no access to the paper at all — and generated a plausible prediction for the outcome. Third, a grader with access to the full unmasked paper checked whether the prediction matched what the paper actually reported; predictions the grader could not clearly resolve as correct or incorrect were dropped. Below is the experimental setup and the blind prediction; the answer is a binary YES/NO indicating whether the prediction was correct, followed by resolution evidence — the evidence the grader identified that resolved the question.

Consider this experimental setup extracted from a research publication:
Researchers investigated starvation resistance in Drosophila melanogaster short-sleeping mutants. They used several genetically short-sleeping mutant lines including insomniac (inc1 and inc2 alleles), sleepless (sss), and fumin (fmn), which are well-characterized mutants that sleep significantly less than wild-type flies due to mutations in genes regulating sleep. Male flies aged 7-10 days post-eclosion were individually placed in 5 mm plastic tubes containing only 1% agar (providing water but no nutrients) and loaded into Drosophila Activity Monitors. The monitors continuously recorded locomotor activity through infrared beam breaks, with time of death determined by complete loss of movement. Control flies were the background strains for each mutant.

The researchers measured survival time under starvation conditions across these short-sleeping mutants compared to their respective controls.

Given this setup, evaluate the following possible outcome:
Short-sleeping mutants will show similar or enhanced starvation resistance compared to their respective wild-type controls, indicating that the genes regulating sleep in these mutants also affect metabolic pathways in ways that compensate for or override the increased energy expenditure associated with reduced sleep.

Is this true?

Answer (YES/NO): NO